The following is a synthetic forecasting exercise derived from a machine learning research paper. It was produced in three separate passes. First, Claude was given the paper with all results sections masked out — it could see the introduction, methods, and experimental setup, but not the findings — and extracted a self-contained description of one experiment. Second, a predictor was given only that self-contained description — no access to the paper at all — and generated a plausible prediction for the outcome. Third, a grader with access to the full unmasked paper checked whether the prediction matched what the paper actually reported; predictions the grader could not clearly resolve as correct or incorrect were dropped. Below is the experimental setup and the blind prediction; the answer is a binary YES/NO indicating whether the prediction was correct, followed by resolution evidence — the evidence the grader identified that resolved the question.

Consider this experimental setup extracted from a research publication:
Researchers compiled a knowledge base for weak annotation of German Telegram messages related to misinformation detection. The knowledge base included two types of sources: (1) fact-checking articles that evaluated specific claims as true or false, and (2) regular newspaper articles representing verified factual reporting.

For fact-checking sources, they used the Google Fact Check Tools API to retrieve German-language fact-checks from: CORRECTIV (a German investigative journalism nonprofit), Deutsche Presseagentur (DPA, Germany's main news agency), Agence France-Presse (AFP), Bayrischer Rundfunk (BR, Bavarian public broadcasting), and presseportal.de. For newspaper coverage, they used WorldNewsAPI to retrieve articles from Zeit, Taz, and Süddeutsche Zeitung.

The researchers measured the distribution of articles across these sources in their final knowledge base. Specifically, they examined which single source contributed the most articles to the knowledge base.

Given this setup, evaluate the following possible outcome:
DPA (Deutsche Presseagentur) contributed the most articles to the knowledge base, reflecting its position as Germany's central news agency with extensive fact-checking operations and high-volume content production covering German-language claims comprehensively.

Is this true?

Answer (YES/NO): NO